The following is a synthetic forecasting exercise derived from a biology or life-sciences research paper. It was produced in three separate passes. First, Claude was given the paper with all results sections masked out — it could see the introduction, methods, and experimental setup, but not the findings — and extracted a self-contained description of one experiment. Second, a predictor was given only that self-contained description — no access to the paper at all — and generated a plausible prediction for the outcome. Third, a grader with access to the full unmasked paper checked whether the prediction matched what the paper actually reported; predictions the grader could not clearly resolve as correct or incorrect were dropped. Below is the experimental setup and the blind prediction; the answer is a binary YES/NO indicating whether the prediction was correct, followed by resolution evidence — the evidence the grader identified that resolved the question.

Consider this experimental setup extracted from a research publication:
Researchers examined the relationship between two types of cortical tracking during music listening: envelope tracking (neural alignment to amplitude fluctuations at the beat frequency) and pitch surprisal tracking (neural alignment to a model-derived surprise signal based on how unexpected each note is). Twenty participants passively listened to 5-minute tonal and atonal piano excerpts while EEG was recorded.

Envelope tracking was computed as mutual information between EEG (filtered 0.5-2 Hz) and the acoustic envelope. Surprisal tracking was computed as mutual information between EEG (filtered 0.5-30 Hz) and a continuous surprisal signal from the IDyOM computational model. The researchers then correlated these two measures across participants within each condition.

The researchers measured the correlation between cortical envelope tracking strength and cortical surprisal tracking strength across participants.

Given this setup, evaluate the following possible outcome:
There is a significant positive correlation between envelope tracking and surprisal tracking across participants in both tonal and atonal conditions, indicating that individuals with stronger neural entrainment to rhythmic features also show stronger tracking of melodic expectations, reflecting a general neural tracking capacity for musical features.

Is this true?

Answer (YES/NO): NO